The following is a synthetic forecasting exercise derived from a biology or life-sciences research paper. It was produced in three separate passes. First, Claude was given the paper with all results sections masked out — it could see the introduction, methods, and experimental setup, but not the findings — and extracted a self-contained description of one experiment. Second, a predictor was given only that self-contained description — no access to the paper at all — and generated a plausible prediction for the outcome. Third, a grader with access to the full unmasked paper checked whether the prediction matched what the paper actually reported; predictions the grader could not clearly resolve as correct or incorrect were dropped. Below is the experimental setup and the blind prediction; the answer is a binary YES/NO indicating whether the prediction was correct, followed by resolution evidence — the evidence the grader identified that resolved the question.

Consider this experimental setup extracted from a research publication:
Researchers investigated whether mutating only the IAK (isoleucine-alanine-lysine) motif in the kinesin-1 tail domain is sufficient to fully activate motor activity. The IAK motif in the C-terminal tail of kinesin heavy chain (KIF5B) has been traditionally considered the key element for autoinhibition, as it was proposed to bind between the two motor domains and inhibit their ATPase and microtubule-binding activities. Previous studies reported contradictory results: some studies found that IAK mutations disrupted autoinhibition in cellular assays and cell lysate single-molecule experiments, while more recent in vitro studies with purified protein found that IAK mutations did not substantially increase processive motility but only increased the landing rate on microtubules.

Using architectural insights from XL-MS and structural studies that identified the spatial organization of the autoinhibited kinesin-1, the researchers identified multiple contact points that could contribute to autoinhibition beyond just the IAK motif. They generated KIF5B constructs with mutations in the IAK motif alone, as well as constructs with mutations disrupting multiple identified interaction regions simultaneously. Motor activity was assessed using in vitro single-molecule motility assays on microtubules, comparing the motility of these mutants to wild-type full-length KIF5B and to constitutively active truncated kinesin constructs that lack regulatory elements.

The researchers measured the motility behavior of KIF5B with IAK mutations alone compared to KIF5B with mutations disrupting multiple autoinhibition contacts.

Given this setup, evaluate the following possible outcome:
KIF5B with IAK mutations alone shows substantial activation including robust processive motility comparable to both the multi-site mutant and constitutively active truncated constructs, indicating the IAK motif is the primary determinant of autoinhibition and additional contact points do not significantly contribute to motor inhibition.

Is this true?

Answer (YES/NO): NO